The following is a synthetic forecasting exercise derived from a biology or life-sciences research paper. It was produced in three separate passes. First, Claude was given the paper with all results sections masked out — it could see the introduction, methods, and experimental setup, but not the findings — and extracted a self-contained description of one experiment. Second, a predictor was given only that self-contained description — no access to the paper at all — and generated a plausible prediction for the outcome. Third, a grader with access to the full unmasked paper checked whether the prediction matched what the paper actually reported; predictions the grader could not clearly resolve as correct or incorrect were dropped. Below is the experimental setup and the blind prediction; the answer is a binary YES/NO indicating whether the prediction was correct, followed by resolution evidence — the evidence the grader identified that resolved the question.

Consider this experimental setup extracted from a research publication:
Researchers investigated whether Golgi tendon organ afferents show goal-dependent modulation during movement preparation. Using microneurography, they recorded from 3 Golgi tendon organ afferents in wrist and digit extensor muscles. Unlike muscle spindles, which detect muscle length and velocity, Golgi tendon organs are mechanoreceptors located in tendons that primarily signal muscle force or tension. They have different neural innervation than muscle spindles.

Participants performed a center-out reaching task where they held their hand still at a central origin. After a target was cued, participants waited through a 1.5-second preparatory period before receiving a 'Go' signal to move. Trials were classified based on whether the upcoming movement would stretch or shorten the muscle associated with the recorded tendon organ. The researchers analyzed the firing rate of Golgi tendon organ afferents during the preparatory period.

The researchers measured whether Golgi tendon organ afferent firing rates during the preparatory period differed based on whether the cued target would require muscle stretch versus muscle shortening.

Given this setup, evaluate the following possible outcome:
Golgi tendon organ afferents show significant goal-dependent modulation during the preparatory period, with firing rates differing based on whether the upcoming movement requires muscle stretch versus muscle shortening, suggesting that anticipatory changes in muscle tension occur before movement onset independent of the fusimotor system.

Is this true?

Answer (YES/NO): YES